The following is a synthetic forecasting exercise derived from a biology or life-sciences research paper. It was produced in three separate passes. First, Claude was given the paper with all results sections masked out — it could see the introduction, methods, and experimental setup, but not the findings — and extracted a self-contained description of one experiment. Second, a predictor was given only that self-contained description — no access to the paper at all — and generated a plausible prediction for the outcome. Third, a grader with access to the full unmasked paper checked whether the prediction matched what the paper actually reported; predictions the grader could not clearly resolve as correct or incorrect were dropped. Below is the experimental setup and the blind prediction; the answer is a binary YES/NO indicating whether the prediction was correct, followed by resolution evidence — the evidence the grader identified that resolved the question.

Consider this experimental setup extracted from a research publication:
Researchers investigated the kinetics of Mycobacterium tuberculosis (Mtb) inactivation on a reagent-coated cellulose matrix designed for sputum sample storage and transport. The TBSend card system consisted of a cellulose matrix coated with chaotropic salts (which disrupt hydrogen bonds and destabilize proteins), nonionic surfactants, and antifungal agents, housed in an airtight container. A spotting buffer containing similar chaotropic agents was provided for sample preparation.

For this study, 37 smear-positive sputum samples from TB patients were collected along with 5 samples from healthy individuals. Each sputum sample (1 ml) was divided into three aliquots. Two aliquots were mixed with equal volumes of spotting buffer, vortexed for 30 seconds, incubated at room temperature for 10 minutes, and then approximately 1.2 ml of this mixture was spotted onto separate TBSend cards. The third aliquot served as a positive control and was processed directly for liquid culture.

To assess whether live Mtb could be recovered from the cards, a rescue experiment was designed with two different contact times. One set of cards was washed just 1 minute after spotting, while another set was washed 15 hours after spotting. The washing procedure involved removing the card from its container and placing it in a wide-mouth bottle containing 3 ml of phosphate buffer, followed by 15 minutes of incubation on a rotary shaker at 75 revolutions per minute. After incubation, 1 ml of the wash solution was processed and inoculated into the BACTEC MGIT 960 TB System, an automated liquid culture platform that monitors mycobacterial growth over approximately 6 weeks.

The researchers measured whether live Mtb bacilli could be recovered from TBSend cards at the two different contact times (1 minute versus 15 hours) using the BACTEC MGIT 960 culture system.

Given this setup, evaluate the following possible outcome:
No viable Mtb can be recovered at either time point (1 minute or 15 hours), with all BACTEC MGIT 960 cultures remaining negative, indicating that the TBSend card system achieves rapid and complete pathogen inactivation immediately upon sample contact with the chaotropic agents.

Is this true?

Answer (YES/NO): YES